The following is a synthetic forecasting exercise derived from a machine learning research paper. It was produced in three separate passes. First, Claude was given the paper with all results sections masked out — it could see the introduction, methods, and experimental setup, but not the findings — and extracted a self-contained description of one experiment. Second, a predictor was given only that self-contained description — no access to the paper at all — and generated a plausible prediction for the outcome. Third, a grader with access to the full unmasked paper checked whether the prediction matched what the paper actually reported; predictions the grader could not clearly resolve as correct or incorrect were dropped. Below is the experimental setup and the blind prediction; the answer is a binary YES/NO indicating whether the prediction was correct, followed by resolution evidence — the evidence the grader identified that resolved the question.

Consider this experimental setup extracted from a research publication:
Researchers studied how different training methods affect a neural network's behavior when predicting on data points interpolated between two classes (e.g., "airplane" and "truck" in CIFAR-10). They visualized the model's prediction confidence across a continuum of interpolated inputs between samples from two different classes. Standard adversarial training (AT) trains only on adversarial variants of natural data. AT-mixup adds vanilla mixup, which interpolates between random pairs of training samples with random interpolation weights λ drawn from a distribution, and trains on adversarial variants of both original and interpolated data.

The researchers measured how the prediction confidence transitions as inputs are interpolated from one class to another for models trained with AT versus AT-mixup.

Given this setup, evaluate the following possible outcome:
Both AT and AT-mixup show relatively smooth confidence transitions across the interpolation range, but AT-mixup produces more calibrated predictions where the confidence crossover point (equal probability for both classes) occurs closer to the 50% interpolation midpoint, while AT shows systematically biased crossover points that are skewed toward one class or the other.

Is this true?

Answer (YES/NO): NO